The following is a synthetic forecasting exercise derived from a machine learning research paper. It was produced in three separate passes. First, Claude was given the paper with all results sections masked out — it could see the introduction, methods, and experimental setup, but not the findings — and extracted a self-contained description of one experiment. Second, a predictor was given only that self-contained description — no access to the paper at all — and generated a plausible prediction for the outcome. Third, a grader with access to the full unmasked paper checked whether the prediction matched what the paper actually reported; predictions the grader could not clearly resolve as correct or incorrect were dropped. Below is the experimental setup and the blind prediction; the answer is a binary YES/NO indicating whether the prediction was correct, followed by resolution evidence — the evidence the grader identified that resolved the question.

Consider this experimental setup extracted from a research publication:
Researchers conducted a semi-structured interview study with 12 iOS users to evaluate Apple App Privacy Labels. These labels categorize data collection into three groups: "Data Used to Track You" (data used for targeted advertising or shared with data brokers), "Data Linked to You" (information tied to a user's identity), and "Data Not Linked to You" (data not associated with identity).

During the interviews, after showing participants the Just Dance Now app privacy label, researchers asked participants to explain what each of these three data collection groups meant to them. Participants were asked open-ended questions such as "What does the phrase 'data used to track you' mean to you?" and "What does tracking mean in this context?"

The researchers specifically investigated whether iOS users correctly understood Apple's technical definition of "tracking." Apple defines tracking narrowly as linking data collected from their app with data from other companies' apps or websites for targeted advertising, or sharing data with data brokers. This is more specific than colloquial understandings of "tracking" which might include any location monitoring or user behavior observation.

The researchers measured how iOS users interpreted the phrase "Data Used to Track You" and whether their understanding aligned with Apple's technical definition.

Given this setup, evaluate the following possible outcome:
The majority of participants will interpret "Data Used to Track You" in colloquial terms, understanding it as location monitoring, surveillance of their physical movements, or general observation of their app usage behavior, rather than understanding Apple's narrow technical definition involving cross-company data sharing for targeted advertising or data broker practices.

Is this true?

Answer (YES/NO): YES